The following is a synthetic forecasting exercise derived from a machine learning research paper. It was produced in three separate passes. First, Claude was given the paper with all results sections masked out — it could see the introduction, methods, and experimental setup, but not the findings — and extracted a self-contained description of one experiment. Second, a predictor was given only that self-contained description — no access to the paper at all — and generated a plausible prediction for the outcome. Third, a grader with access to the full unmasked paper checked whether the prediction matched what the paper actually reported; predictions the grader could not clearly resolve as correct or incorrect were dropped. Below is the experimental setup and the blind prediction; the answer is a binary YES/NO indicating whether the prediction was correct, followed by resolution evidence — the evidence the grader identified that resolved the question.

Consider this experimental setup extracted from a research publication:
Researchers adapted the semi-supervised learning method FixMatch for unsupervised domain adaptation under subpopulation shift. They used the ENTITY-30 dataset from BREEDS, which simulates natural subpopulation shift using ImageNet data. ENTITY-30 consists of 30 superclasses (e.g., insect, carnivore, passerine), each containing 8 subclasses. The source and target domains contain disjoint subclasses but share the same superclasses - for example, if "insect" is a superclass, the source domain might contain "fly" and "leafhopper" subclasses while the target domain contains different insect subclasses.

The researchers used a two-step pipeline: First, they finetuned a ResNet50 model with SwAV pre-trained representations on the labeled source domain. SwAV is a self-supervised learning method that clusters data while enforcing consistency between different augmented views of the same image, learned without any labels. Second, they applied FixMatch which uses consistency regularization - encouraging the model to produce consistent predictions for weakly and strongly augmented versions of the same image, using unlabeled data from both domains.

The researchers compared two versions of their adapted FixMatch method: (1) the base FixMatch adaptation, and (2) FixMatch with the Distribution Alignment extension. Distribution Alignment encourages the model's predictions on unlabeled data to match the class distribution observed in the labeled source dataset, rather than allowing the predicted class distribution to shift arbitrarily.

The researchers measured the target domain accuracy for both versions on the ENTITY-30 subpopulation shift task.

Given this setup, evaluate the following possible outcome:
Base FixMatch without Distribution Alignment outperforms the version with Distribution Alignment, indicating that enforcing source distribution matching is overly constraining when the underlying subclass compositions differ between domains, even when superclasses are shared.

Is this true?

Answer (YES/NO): NO